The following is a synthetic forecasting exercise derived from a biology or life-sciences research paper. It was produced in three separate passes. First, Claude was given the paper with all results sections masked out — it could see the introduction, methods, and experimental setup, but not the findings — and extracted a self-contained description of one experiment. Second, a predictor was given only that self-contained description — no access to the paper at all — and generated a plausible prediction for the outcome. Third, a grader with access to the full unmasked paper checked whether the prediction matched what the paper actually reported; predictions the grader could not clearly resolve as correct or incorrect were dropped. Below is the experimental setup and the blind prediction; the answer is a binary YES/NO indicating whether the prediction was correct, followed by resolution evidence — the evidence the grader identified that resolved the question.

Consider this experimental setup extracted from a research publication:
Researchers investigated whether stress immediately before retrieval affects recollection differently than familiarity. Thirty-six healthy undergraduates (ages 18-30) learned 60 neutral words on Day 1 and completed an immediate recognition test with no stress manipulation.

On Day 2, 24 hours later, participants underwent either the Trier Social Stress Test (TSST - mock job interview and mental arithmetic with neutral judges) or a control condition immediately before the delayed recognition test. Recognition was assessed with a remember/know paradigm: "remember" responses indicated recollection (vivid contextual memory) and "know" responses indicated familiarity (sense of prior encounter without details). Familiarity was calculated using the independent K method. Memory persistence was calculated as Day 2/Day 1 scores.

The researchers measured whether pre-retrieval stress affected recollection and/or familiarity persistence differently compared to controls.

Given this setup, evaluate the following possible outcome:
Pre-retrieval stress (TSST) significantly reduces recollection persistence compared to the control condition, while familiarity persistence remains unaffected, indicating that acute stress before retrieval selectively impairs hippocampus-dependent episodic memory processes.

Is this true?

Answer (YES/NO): NO